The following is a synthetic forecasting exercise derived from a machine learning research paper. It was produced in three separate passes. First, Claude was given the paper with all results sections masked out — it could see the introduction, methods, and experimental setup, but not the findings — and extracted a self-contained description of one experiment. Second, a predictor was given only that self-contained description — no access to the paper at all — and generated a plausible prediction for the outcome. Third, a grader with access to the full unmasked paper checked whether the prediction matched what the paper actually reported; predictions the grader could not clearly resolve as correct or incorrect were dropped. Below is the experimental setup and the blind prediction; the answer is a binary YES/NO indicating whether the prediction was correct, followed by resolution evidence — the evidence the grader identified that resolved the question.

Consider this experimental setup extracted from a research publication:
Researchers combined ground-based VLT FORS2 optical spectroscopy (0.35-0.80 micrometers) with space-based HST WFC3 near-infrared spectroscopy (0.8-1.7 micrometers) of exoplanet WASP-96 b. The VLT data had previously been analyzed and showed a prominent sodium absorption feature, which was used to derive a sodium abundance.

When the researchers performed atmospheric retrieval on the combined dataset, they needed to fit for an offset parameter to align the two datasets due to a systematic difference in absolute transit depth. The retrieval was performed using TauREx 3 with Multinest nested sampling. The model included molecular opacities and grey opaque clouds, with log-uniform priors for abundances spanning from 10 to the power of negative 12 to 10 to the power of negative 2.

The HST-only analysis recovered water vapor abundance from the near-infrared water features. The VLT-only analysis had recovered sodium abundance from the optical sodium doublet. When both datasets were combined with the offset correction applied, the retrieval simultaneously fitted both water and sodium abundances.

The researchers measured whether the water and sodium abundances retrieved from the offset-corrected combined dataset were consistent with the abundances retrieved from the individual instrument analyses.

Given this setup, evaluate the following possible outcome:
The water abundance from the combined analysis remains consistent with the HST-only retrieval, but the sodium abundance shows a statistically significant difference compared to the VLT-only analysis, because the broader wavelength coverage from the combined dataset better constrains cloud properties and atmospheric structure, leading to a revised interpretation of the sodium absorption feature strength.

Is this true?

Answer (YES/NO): NO